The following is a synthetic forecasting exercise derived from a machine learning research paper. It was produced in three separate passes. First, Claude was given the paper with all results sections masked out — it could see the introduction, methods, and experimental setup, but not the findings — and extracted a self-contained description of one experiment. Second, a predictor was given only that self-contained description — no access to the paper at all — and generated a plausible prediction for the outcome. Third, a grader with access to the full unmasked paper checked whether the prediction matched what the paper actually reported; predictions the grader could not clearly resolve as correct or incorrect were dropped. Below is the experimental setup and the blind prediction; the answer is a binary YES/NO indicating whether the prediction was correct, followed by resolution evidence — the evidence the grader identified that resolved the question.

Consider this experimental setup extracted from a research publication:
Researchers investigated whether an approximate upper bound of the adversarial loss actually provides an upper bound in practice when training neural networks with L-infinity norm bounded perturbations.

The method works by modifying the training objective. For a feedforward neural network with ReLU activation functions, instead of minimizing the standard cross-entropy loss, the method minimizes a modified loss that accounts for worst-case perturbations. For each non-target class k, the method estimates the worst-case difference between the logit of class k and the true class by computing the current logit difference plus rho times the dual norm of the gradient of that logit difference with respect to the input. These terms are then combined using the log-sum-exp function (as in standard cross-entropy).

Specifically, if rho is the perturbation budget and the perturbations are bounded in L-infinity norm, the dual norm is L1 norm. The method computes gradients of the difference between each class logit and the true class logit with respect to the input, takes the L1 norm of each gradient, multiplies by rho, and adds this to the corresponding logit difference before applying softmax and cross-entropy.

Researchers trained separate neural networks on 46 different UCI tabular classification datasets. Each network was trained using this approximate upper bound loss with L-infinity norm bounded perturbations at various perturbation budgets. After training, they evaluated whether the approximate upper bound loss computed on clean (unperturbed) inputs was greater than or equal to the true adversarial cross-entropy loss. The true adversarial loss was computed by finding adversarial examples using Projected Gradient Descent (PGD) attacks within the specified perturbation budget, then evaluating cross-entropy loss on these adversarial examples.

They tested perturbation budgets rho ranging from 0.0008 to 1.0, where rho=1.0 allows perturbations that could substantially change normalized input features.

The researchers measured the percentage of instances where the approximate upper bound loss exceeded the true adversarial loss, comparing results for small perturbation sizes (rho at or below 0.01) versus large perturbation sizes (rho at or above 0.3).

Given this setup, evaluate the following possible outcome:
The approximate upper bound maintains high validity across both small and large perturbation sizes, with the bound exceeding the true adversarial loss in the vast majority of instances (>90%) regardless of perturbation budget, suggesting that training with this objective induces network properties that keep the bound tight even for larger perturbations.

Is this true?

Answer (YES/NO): NO